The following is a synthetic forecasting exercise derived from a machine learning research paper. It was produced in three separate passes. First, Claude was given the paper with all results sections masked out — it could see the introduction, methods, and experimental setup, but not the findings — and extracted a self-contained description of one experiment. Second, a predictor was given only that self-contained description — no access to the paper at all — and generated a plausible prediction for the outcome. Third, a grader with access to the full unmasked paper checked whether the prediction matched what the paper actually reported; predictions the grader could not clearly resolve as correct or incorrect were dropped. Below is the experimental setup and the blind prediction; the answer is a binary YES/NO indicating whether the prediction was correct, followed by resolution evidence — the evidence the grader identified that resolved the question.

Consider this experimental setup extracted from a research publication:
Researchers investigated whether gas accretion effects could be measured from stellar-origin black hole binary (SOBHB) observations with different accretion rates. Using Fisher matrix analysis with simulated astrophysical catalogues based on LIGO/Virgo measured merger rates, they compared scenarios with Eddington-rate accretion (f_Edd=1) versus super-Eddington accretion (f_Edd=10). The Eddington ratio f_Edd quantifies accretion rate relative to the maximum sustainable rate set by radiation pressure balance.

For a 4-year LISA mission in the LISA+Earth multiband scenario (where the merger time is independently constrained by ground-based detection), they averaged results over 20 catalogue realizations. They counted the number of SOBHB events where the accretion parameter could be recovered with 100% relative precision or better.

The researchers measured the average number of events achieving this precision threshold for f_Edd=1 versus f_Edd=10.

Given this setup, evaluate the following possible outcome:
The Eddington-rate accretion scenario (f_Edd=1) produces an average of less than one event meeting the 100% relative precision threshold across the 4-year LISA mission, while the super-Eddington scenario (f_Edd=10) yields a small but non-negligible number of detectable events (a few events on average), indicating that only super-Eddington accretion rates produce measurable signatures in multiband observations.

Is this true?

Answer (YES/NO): YES